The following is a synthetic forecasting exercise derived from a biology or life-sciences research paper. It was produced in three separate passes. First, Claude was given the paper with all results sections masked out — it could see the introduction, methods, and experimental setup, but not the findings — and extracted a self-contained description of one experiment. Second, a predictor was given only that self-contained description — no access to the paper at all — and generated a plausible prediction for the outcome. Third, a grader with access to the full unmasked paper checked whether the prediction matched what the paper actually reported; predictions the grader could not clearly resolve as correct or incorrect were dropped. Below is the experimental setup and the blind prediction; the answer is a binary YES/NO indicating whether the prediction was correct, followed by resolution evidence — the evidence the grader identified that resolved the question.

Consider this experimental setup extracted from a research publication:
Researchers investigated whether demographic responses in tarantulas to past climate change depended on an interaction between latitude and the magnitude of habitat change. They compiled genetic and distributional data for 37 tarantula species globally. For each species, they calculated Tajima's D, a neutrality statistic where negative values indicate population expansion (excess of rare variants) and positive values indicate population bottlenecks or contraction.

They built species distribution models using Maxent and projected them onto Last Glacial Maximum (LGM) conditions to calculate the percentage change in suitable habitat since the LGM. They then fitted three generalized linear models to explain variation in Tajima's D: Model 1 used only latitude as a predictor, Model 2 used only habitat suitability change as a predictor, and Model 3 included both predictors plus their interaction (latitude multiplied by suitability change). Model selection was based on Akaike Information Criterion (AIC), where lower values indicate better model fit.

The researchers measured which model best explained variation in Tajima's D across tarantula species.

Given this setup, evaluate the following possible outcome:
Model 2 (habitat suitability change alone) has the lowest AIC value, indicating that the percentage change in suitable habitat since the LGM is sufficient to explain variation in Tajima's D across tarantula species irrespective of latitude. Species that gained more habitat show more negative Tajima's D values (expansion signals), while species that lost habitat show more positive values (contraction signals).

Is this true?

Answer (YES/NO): NO